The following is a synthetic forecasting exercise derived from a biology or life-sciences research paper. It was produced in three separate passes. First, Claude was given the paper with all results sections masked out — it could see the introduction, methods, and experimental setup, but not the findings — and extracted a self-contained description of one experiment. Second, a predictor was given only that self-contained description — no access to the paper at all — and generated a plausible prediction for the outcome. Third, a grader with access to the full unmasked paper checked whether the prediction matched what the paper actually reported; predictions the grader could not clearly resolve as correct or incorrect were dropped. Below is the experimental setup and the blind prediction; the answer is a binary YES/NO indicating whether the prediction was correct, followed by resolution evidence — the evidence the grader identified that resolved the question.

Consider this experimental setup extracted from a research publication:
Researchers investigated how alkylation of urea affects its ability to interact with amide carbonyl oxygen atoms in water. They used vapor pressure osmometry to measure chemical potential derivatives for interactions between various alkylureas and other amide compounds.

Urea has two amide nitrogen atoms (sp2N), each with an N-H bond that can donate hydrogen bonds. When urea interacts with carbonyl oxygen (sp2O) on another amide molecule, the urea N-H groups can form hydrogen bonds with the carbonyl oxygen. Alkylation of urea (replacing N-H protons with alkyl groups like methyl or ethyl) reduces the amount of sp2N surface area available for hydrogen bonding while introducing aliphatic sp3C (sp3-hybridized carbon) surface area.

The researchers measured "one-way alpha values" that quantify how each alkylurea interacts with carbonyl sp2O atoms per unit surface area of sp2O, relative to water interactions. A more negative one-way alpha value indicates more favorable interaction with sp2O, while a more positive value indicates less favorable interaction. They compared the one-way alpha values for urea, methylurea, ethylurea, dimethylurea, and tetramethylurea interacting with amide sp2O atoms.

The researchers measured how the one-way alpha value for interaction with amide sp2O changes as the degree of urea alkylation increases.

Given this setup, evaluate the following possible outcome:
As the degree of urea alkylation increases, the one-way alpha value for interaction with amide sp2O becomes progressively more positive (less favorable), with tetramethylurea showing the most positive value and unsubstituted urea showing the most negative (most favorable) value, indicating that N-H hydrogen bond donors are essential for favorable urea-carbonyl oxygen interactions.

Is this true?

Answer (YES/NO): YES